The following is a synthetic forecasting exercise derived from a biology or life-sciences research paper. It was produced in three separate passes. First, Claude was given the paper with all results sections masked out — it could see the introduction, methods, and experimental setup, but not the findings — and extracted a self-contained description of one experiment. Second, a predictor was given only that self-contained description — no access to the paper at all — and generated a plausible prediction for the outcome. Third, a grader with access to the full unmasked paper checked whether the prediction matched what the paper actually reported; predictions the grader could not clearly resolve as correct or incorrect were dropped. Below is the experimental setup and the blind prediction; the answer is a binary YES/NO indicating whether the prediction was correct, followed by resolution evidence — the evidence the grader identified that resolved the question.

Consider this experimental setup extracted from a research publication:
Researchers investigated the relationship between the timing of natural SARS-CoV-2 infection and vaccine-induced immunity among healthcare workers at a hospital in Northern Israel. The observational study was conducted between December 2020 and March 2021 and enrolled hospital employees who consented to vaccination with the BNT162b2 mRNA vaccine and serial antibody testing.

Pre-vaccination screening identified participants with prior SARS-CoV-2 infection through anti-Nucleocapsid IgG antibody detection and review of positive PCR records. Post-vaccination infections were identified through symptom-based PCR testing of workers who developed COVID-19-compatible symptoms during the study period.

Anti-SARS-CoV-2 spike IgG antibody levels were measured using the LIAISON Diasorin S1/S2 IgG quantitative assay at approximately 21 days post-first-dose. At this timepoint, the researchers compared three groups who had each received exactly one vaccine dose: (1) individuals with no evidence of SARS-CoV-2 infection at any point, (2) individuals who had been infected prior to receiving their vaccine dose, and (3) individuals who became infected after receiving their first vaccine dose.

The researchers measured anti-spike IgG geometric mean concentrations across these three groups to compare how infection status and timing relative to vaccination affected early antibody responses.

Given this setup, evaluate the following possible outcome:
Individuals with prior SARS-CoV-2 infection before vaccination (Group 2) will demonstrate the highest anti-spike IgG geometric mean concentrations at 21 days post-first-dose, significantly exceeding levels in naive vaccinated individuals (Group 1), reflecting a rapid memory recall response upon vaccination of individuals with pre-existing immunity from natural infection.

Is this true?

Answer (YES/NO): YES